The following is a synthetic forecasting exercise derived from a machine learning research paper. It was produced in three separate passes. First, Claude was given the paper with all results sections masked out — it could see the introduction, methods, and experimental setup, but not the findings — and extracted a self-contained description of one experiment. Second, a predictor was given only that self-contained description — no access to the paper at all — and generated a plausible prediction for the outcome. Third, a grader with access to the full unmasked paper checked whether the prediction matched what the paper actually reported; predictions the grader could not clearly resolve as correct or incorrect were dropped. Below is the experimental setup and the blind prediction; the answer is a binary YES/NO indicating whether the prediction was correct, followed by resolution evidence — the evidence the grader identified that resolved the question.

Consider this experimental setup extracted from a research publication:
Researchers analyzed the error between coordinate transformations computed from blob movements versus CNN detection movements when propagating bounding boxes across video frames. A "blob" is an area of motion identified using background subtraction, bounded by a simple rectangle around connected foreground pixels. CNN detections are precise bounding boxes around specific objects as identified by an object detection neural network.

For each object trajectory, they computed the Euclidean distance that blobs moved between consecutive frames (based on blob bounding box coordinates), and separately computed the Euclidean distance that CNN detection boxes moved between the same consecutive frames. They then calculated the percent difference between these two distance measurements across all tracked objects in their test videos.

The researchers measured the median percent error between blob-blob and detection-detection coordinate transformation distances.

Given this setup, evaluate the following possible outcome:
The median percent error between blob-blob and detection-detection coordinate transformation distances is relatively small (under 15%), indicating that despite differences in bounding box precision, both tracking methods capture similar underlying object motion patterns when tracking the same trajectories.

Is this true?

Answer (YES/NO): NO